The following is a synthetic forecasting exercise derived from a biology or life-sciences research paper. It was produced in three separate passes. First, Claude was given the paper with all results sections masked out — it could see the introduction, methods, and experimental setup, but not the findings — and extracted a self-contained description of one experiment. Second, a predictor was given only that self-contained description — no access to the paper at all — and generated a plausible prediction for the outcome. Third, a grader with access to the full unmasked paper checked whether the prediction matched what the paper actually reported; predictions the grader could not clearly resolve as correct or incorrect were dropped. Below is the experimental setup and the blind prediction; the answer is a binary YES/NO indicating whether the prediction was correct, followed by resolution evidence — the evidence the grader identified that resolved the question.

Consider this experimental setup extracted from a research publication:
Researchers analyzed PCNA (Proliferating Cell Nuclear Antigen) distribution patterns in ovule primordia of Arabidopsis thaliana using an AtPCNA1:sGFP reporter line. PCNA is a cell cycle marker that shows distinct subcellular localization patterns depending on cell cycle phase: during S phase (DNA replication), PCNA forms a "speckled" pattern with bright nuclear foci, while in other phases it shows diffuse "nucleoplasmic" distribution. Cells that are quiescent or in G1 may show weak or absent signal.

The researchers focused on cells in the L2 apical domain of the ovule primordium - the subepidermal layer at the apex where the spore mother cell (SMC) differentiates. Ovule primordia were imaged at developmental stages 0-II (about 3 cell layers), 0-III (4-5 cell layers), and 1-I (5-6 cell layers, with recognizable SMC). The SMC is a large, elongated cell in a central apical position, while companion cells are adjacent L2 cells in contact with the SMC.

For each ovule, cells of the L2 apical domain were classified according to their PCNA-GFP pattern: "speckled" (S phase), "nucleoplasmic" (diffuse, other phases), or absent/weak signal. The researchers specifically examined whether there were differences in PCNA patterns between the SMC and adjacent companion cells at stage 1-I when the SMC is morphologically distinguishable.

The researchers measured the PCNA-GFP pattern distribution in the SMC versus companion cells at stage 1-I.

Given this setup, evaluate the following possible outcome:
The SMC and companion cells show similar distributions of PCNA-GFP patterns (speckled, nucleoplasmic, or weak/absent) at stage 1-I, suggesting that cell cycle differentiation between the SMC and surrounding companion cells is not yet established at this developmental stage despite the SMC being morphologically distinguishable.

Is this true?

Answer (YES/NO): NO